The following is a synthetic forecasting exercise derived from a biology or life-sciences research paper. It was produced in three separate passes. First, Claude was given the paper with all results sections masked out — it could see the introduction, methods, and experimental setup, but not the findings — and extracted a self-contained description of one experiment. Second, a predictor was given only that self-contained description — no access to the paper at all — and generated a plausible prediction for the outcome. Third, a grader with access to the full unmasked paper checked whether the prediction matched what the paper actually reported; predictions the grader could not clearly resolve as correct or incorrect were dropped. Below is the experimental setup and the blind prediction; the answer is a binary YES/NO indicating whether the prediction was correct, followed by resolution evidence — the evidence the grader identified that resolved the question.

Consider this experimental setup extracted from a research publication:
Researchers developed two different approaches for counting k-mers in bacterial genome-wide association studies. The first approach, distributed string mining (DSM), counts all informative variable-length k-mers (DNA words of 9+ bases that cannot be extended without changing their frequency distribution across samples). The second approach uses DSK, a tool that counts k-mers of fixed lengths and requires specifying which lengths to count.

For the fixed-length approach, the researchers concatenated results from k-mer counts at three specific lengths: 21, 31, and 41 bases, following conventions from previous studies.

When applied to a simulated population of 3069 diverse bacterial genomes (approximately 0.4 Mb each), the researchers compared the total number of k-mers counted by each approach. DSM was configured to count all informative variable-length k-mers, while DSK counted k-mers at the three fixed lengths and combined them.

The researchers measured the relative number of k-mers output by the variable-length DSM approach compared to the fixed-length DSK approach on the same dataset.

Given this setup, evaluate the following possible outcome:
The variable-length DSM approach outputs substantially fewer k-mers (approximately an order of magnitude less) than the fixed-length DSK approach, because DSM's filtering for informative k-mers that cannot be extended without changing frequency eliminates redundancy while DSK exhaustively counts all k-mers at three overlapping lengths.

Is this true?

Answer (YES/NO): NO